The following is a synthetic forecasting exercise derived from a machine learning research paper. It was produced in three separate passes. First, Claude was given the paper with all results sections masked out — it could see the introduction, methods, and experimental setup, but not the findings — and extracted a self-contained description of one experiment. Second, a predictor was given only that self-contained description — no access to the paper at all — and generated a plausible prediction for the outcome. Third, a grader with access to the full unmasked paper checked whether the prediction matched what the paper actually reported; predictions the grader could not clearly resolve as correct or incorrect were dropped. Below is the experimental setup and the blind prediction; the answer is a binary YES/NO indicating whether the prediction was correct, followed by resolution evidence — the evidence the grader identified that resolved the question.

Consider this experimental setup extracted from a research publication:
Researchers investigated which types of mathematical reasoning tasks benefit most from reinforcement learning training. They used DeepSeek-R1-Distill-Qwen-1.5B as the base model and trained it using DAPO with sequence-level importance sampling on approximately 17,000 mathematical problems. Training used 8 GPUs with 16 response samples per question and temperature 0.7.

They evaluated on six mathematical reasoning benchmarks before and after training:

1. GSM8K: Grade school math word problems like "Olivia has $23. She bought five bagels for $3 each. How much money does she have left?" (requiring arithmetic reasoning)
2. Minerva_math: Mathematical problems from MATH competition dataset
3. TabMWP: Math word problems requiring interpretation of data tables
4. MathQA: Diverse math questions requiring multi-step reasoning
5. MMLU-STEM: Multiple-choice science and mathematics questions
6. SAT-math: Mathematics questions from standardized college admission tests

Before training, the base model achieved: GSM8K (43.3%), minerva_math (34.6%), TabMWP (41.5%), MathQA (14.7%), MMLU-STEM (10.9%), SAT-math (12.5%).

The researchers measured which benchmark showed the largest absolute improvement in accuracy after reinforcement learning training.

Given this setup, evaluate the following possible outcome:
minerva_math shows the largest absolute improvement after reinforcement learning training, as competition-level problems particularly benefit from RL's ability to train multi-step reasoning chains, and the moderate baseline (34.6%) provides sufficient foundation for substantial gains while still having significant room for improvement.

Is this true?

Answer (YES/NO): NO